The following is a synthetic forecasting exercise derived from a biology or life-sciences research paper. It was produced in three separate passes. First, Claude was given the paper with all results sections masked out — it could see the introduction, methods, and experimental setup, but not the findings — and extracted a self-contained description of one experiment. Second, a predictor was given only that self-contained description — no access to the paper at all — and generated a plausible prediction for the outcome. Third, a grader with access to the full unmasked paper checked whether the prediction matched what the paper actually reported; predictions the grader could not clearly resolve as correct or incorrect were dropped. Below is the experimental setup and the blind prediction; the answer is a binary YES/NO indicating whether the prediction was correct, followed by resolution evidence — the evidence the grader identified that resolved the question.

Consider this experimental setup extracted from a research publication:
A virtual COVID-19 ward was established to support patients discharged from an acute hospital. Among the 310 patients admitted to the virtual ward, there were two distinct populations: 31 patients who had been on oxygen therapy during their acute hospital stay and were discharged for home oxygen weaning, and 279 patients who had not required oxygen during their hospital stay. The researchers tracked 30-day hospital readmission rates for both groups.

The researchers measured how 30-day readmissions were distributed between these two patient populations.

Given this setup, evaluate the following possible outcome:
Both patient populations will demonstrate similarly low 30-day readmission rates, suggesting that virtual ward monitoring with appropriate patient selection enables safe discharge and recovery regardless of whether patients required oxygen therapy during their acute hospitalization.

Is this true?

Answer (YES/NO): NO